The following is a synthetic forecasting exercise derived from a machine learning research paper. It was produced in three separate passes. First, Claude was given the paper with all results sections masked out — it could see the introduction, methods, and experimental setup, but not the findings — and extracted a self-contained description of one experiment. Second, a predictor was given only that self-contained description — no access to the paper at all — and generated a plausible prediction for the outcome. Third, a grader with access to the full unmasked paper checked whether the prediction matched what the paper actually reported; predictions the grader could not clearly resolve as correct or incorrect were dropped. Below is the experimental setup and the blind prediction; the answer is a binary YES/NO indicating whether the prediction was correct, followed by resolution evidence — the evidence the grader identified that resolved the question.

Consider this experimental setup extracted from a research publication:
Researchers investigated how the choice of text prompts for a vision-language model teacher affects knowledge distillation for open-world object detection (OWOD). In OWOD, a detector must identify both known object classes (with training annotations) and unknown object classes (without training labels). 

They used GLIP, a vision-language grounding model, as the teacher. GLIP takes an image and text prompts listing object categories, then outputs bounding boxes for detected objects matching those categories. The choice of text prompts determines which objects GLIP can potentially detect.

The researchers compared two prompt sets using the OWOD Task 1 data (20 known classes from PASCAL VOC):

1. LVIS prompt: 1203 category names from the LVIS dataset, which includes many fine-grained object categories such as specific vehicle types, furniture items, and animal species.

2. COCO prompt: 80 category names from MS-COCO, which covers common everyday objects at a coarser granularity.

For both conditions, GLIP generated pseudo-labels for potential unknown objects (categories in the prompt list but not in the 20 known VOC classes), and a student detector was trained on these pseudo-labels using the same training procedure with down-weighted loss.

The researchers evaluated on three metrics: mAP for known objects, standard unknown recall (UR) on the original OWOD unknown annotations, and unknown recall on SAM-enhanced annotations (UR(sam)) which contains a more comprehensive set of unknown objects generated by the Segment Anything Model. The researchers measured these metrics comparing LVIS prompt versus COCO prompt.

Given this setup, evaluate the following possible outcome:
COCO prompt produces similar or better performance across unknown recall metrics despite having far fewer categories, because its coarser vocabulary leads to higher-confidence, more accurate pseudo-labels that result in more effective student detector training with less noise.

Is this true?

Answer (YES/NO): NO